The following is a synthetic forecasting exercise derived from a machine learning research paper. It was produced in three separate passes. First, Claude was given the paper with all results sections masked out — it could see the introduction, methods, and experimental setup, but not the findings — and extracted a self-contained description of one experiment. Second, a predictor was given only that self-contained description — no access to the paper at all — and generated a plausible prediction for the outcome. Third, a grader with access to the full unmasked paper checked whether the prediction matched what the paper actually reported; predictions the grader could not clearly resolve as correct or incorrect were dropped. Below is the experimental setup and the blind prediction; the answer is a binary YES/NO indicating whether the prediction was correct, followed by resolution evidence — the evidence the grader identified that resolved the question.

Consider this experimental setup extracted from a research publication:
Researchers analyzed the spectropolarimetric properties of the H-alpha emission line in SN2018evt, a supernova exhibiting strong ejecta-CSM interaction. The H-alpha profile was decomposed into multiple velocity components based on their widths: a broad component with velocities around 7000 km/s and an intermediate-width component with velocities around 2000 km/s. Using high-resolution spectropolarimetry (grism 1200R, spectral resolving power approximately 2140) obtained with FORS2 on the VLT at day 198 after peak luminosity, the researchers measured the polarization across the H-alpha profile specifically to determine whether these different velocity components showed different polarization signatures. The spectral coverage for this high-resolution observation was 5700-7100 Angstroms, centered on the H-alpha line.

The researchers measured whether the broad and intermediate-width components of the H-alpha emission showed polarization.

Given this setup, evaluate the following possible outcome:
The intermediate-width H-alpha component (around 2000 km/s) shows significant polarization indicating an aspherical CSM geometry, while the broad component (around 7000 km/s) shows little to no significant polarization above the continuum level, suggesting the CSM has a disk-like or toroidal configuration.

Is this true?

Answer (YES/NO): NO